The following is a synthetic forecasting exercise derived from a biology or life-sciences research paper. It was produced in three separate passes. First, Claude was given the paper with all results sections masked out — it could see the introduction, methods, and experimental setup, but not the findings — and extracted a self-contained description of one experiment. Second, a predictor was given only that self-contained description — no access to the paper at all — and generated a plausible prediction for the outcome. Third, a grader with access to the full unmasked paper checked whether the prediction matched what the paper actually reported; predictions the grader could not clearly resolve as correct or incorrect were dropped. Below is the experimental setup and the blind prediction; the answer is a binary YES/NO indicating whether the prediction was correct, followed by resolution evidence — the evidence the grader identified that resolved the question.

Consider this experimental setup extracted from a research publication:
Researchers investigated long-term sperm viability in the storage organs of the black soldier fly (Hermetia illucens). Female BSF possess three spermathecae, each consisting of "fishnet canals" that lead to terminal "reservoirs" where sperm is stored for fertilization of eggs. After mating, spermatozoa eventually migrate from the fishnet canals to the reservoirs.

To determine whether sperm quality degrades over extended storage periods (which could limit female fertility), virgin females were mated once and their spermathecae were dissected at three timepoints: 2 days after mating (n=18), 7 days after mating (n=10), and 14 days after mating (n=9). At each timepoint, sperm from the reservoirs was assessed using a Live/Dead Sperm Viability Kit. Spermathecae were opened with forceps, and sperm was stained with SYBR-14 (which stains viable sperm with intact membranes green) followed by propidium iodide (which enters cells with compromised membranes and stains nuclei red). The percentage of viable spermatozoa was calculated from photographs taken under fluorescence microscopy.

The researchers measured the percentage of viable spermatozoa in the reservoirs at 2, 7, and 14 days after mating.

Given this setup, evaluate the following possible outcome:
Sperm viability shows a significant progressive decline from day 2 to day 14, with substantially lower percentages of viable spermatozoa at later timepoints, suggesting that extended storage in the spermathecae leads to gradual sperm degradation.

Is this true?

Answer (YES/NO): NO